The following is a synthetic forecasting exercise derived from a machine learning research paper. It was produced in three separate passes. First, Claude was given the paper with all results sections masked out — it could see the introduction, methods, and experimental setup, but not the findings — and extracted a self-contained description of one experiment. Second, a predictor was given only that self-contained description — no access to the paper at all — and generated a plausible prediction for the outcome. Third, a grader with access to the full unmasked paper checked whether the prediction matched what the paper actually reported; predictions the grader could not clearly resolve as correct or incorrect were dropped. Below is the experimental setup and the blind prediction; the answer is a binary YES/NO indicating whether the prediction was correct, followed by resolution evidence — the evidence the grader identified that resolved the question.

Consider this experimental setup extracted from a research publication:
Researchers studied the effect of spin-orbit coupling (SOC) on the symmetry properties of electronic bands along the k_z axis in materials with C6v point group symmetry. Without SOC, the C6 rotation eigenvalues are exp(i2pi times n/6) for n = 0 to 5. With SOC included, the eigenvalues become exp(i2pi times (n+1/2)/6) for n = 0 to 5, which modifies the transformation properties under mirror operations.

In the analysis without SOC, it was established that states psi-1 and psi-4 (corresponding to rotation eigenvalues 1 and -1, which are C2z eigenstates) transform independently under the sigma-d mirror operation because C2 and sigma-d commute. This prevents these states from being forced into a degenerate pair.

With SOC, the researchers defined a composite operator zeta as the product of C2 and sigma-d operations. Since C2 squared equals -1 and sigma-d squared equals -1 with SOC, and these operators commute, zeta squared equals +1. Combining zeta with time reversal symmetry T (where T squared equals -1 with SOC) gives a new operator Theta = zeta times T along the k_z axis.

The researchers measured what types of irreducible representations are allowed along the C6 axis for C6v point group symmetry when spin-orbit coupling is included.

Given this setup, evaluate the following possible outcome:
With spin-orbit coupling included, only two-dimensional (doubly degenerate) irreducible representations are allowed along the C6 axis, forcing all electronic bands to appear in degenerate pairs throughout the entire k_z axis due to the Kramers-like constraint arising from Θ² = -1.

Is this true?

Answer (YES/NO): YES